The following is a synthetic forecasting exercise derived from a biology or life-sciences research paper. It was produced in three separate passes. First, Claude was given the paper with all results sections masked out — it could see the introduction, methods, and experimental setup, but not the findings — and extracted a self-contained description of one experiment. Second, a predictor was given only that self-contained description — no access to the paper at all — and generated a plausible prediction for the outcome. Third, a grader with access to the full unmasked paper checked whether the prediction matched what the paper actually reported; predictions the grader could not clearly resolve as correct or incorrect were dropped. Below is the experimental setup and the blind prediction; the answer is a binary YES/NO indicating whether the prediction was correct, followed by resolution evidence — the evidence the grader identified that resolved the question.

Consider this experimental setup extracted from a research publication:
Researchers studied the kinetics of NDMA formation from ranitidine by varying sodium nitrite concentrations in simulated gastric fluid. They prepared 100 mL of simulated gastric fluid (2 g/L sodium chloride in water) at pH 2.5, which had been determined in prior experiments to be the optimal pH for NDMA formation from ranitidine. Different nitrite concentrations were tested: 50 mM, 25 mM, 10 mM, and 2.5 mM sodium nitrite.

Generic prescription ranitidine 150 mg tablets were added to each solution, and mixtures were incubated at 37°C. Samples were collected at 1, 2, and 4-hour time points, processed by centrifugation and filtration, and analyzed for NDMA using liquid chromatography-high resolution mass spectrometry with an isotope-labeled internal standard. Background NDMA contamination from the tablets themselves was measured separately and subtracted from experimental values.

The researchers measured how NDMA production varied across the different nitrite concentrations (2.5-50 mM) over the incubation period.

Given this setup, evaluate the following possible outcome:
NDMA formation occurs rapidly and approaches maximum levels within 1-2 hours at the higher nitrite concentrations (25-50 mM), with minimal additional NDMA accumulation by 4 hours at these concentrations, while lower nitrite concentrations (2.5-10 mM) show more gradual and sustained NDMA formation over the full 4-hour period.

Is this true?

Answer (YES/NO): NO